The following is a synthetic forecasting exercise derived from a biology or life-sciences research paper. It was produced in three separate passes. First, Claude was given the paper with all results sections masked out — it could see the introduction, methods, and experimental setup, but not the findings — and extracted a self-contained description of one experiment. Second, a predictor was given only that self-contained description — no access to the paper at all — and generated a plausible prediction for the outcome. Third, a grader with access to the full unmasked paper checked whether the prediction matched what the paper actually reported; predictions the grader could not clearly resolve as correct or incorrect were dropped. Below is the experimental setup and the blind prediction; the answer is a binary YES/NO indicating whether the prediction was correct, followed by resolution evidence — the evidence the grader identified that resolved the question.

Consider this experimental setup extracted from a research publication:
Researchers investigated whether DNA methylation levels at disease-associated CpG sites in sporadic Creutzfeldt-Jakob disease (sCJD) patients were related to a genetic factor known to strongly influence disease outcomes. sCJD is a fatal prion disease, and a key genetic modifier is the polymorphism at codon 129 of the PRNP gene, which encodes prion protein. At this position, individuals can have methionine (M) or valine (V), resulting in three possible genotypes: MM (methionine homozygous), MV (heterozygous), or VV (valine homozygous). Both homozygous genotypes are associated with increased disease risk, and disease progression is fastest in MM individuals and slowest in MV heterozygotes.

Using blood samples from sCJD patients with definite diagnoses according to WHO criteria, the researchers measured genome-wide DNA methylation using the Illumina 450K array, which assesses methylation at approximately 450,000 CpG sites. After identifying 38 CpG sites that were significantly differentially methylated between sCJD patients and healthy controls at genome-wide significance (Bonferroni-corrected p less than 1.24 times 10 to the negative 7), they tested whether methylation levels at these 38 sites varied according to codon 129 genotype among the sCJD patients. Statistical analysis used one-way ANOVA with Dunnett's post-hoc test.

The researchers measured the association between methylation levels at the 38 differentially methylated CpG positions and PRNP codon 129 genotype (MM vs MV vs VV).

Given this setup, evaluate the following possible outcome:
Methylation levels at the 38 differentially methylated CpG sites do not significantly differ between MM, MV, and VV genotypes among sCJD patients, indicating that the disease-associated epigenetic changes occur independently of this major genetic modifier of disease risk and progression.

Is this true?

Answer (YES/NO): YES